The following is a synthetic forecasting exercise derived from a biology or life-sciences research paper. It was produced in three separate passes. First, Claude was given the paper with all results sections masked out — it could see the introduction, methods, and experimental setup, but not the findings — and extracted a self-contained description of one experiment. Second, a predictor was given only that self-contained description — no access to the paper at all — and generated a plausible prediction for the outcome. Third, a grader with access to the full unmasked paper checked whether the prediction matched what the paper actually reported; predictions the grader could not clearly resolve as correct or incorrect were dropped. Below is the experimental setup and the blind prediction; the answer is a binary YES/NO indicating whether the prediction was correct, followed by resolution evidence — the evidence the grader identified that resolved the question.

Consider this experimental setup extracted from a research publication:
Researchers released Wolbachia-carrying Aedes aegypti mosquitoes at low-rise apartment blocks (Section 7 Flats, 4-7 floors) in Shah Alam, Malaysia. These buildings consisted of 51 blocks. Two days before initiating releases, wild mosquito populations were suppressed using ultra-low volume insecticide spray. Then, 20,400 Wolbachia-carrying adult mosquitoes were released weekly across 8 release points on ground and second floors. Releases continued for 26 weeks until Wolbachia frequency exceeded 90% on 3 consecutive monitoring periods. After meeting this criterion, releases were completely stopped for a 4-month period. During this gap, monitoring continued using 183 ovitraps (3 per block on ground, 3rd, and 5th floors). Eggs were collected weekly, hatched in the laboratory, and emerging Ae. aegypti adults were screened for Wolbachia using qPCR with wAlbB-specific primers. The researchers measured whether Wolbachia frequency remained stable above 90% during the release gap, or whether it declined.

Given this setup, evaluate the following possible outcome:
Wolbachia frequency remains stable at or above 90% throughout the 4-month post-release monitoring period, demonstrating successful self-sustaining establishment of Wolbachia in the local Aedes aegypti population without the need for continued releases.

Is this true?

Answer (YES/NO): NO